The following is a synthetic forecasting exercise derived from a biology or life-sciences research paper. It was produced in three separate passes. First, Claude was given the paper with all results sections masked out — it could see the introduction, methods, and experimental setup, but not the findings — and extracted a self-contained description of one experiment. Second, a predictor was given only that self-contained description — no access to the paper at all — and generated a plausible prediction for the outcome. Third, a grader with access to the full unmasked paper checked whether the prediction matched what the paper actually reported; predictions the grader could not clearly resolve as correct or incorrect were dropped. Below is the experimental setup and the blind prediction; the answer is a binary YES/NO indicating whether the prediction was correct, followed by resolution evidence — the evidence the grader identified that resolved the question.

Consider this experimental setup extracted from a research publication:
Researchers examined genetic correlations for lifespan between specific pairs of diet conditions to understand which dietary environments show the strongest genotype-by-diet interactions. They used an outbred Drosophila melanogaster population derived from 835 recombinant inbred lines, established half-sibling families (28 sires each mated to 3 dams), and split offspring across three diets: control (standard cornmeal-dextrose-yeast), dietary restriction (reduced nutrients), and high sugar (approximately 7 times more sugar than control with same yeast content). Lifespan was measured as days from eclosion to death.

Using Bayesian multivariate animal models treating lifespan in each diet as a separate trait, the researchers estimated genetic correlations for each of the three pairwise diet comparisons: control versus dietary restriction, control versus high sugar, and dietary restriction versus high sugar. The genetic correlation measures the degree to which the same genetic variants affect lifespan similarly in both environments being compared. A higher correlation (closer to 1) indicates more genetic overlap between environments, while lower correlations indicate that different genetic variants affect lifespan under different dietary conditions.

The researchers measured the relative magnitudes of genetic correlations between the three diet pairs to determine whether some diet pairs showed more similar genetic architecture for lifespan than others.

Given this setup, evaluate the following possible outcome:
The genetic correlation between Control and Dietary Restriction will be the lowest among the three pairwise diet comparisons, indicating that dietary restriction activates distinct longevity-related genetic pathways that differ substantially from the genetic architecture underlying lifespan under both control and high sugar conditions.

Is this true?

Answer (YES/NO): NO